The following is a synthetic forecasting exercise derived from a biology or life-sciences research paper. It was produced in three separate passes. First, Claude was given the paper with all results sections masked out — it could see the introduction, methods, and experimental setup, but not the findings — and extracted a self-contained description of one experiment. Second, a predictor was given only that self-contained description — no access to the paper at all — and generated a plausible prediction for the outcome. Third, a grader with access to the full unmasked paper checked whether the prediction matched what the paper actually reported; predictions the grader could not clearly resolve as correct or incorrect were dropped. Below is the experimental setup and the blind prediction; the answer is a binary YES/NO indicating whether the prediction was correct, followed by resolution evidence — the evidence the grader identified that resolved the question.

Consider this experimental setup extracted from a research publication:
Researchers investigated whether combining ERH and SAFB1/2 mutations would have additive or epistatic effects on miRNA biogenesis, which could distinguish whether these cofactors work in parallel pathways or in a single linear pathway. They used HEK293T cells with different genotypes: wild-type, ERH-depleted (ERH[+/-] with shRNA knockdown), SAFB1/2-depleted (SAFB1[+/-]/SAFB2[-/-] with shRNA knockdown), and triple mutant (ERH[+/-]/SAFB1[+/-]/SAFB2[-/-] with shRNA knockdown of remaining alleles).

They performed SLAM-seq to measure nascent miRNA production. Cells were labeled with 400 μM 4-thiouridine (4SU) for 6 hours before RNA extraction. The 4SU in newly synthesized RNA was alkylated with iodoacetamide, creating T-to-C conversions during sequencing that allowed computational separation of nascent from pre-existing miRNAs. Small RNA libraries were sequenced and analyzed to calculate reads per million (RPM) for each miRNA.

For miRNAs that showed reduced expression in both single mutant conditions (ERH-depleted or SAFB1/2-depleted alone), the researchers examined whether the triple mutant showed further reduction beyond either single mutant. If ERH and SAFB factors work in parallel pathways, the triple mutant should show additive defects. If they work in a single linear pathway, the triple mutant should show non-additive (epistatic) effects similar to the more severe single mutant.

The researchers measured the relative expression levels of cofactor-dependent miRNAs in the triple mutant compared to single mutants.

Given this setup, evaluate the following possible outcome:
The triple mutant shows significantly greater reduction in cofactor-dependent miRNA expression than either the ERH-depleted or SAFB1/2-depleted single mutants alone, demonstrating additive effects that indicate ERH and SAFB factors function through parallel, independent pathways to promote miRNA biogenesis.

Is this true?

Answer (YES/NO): NO